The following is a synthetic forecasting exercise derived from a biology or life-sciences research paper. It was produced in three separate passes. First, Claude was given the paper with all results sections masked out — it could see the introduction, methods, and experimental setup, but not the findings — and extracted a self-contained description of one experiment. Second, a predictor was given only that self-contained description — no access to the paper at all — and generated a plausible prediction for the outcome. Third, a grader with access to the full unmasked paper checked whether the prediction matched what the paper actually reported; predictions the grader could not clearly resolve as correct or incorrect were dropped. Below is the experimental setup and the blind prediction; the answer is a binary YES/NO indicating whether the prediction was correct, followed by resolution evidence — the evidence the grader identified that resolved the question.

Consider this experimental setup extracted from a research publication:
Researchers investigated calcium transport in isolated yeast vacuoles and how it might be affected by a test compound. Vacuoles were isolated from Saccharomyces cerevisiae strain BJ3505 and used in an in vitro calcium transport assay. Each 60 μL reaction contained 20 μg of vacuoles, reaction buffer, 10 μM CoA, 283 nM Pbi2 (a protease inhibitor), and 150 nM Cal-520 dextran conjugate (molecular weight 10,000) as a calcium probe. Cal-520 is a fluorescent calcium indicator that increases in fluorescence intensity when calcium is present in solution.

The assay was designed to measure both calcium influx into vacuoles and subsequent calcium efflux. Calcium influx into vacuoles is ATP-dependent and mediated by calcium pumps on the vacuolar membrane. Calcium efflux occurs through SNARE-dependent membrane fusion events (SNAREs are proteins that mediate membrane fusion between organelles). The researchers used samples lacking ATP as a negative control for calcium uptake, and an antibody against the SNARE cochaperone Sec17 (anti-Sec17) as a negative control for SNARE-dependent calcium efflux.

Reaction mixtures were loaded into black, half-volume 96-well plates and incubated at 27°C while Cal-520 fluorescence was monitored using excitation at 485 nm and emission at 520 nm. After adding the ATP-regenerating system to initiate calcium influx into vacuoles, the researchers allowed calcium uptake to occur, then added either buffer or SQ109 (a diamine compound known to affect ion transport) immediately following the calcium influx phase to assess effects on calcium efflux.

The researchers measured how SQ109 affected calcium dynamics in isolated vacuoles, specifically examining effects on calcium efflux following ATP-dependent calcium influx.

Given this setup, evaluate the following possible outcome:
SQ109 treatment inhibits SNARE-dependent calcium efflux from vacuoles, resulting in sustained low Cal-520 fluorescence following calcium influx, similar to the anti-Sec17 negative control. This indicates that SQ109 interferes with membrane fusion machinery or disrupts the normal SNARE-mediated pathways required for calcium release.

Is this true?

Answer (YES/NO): NO